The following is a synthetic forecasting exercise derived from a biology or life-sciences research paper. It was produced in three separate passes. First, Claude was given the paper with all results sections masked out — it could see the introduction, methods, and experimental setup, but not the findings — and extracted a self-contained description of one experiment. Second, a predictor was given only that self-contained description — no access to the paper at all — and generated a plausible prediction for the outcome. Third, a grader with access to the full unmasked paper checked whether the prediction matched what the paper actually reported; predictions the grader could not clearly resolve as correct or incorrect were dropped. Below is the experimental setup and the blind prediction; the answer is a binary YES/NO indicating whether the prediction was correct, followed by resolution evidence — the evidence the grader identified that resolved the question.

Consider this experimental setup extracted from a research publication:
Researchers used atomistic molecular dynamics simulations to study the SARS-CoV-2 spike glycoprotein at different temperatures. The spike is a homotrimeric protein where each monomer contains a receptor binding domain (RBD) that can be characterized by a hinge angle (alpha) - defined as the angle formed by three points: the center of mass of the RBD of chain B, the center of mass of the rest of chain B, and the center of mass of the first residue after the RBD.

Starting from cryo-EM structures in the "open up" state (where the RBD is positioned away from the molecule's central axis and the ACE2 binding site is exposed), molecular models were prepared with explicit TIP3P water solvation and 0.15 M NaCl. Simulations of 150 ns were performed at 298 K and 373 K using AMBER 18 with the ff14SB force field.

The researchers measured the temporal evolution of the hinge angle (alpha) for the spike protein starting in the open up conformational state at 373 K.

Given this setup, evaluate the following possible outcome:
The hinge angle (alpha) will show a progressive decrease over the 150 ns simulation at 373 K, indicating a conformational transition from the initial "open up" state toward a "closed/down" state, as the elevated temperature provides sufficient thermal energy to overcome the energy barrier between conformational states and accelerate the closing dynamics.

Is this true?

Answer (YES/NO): NO